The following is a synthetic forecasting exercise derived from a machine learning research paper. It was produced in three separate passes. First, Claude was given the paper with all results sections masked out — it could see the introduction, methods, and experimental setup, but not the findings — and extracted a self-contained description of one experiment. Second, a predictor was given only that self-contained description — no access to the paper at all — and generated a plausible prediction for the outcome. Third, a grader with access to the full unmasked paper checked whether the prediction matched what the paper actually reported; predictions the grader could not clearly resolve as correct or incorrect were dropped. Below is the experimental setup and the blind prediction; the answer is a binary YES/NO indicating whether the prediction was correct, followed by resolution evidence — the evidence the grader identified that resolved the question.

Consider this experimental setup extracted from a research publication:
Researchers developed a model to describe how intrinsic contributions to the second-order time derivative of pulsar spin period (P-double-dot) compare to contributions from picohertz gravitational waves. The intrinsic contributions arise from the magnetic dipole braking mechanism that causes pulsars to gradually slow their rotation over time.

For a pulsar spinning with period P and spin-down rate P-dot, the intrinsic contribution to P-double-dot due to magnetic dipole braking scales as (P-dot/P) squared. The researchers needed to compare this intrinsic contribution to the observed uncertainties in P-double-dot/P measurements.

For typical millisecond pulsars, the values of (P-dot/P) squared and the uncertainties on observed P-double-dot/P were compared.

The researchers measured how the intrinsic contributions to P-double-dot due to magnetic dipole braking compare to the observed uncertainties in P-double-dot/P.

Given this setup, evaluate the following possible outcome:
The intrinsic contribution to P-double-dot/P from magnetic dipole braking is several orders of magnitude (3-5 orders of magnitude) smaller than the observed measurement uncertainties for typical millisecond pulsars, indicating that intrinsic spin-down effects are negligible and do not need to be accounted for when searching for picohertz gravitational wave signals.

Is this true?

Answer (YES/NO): YES